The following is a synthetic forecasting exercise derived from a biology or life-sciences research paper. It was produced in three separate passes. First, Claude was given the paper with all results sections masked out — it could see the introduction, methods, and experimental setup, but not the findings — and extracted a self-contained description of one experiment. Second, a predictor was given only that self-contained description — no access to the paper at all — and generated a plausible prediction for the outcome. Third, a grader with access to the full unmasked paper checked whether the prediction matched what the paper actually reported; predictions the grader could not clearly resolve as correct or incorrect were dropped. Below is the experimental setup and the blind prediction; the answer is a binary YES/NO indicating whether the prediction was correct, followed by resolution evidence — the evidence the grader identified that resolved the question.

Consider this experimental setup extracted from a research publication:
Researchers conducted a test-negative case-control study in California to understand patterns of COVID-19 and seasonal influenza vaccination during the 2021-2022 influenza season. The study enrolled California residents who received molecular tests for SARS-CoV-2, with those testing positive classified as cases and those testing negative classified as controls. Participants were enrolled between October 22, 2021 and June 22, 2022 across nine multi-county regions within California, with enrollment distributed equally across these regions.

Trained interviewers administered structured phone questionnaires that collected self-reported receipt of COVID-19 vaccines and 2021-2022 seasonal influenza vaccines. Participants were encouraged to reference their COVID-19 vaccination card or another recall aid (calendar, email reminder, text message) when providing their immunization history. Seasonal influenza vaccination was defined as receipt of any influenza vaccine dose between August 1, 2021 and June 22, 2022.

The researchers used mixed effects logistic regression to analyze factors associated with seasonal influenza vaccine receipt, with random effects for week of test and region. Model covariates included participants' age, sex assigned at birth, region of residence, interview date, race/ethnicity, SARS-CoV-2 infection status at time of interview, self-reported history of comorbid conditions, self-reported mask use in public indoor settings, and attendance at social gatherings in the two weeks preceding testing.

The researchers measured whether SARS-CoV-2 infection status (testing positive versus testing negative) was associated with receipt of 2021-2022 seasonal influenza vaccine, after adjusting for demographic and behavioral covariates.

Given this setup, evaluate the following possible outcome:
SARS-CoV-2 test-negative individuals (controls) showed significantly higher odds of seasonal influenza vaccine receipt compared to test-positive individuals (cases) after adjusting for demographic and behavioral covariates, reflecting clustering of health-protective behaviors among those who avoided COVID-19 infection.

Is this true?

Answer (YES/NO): YES